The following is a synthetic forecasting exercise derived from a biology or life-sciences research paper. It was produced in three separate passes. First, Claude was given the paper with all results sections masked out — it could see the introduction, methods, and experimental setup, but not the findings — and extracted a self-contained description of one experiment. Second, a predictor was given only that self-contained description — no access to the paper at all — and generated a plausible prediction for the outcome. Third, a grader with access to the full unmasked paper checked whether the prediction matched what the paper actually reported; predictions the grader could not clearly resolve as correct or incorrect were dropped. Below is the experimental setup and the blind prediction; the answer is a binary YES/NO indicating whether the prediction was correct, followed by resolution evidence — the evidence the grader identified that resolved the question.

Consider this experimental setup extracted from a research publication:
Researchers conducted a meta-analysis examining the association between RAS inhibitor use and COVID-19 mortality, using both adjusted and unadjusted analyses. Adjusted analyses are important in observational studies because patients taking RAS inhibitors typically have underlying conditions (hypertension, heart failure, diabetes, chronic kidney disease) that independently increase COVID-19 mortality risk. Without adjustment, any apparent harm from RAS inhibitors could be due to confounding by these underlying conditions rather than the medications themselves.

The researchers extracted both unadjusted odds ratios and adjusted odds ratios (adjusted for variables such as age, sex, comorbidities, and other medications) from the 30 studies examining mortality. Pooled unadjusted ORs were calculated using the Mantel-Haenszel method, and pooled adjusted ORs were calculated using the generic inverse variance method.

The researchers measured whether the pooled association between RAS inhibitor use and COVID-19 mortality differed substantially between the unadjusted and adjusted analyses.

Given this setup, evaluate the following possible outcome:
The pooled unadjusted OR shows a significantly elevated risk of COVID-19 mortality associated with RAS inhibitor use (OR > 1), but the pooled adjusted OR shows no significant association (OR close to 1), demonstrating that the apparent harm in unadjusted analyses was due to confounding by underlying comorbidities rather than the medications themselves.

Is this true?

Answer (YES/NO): NO